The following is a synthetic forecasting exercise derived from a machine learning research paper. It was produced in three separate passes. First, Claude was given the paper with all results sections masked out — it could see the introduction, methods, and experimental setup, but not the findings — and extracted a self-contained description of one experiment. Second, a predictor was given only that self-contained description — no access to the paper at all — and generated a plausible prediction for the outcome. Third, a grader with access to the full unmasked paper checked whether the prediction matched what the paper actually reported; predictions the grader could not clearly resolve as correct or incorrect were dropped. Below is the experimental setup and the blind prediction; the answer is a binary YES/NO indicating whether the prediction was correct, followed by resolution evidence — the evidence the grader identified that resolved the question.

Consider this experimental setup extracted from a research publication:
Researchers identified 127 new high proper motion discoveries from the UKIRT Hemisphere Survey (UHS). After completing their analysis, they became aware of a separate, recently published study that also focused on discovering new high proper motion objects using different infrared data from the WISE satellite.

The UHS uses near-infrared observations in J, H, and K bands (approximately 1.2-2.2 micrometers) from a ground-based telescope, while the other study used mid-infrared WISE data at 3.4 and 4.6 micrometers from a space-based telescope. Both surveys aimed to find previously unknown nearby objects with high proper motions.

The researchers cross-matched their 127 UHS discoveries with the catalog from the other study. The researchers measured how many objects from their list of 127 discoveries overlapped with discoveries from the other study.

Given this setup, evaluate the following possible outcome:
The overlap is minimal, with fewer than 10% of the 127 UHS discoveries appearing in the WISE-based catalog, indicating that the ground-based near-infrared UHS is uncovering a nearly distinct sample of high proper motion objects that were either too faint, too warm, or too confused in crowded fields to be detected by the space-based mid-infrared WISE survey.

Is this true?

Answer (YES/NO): YES